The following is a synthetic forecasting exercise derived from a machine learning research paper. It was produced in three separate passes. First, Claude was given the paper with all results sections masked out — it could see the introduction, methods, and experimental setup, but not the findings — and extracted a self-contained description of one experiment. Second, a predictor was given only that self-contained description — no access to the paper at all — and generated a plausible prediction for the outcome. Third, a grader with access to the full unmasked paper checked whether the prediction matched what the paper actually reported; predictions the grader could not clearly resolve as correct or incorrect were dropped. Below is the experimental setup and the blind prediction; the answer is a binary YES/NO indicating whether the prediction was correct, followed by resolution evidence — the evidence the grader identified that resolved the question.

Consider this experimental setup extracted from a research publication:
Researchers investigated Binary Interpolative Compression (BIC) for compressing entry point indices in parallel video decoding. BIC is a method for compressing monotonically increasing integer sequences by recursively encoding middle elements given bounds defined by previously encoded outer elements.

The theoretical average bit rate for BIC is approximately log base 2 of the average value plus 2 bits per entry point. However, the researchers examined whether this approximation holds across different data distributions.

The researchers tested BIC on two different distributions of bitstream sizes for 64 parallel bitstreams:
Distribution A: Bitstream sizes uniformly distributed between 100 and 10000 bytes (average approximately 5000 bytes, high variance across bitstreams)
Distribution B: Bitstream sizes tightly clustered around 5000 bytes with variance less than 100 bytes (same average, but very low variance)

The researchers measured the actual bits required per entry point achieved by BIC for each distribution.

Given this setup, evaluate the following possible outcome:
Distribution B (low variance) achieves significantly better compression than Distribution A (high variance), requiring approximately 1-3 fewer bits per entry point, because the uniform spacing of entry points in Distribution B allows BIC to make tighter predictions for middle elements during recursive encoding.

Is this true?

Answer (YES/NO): NO